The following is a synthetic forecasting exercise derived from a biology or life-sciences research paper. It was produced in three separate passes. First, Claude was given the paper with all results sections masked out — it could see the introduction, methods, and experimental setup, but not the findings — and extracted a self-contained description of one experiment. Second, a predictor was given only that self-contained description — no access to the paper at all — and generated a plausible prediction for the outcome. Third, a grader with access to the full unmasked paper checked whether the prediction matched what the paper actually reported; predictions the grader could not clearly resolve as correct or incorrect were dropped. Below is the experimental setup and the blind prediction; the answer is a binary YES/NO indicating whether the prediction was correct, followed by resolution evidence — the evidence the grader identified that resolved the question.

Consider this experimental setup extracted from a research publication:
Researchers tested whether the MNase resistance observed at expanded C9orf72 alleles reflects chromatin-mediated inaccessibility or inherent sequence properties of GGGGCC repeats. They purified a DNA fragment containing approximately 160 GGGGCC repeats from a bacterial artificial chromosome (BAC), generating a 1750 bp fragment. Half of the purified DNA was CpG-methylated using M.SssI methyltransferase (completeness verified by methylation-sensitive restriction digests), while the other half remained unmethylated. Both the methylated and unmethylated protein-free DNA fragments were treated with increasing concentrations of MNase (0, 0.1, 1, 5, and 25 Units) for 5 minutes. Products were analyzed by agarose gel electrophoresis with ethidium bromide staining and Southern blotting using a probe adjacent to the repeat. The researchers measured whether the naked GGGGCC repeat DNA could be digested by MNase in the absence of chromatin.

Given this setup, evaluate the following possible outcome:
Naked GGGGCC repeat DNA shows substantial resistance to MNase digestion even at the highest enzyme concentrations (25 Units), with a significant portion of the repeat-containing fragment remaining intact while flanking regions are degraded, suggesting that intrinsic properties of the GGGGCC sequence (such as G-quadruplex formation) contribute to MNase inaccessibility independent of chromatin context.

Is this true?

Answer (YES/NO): NO